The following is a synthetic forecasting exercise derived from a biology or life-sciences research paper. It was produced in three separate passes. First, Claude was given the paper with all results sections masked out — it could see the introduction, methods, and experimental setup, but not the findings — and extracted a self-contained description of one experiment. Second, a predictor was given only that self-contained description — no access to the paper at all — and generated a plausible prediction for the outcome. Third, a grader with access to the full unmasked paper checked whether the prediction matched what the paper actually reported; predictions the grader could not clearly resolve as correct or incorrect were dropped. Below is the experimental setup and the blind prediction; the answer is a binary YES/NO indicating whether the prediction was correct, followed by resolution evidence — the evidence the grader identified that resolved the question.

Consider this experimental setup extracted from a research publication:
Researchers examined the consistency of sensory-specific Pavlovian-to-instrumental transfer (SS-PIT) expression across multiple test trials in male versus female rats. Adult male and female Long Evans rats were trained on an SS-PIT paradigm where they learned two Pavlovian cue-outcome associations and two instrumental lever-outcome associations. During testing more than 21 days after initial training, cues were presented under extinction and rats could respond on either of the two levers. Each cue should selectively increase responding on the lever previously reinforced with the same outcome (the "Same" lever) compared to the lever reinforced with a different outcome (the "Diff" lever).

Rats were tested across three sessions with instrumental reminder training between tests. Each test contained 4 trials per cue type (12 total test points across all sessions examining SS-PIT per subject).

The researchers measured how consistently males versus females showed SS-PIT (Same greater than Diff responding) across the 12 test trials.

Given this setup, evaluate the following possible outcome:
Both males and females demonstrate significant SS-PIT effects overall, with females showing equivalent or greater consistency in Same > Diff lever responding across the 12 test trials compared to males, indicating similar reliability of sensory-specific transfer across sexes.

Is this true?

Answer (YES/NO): NO